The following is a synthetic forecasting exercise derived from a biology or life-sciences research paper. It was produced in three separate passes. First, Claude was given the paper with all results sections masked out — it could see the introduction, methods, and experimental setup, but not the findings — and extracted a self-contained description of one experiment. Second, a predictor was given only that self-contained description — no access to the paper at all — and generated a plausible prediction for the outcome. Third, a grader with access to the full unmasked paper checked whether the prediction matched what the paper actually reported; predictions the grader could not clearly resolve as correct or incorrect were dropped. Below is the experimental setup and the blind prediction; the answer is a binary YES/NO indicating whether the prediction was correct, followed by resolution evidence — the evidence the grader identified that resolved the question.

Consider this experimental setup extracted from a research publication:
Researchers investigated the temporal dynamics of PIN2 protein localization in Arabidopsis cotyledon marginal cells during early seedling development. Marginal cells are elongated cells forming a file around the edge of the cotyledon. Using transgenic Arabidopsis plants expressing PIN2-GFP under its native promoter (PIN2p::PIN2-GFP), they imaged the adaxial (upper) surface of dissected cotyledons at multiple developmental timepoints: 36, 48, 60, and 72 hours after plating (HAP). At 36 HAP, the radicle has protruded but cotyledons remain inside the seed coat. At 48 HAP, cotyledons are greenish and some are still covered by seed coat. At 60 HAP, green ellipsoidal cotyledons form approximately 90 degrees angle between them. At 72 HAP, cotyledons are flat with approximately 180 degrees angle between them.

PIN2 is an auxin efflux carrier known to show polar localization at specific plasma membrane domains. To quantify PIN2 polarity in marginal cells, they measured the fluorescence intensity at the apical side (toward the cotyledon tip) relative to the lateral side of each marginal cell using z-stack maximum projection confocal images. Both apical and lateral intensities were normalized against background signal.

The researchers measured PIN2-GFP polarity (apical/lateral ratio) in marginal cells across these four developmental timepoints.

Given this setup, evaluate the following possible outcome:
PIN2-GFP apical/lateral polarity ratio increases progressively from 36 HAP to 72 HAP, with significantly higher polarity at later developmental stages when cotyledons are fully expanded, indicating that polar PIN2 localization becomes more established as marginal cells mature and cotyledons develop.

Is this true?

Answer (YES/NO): NO